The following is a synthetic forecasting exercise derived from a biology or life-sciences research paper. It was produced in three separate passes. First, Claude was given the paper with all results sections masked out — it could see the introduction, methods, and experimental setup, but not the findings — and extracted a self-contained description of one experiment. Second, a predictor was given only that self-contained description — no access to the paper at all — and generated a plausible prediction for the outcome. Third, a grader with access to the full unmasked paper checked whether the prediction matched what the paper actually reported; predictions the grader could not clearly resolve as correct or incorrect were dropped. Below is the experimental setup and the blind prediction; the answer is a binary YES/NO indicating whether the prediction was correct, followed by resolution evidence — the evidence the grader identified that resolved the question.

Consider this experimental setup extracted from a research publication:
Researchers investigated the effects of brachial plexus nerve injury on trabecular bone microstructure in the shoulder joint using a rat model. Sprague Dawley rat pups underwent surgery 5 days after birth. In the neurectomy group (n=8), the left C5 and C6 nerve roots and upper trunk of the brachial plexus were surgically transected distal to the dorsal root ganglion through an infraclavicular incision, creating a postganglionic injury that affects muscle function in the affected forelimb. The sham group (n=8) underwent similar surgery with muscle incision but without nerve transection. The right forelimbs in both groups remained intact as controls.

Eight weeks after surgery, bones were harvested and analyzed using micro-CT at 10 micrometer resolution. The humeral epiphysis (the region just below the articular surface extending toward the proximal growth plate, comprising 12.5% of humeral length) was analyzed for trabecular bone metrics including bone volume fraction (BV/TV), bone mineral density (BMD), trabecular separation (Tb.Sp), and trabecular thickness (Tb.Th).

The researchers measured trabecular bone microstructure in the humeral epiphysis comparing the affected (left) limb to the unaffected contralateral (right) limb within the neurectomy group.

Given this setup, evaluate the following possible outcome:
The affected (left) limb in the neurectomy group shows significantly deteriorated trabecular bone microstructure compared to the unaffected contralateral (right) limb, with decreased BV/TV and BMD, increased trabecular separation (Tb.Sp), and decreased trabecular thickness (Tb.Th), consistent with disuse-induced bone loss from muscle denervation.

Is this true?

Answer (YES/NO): NO